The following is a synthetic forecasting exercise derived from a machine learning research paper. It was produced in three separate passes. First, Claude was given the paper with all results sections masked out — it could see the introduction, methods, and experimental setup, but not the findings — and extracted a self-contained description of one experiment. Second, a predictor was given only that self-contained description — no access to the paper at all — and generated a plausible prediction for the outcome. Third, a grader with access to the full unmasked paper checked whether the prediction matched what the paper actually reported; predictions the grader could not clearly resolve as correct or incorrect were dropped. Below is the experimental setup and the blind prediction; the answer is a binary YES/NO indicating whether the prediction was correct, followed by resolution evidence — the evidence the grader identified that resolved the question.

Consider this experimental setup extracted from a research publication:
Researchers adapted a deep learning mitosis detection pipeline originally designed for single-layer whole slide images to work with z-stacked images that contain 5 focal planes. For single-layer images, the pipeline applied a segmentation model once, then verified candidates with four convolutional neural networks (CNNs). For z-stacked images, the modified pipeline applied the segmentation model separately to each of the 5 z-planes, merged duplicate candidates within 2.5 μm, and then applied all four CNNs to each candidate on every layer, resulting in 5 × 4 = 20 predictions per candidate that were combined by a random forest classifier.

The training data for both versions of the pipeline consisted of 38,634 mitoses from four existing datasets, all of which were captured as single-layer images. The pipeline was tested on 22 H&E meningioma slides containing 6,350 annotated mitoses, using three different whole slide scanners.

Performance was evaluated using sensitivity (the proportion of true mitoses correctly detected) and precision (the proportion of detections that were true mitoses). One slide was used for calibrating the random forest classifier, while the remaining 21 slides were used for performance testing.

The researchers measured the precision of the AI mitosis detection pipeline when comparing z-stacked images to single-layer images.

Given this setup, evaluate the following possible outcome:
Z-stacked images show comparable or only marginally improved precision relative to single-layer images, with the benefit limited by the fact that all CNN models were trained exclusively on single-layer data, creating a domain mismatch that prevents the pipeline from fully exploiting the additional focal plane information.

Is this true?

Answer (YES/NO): YES